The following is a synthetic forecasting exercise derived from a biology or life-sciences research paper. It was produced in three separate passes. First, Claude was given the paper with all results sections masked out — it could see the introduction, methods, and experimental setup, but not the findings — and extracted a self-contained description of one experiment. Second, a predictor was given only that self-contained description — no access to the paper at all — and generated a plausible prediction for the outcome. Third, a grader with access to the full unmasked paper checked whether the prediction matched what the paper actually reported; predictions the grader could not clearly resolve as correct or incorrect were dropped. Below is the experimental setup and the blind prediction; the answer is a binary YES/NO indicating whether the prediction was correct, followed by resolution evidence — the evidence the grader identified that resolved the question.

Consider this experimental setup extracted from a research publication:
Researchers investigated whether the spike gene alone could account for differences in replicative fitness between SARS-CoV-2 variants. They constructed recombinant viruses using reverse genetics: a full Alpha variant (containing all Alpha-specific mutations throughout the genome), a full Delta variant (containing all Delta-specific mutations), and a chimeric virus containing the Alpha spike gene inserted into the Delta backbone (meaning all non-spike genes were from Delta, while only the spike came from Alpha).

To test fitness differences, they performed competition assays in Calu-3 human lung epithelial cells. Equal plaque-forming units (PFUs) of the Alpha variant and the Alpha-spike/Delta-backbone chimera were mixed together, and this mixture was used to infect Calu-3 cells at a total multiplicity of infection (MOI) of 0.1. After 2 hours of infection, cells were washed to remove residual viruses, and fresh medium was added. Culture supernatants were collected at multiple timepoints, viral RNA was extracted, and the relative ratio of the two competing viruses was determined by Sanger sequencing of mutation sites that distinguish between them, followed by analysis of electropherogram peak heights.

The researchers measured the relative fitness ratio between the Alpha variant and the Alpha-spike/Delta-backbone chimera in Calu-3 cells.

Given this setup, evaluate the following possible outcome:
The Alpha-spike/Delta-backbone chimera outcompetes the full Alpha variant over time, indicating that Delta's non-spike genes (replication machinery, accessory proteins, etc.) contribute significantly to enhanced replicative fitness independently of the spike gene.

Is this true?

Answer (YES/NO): NO